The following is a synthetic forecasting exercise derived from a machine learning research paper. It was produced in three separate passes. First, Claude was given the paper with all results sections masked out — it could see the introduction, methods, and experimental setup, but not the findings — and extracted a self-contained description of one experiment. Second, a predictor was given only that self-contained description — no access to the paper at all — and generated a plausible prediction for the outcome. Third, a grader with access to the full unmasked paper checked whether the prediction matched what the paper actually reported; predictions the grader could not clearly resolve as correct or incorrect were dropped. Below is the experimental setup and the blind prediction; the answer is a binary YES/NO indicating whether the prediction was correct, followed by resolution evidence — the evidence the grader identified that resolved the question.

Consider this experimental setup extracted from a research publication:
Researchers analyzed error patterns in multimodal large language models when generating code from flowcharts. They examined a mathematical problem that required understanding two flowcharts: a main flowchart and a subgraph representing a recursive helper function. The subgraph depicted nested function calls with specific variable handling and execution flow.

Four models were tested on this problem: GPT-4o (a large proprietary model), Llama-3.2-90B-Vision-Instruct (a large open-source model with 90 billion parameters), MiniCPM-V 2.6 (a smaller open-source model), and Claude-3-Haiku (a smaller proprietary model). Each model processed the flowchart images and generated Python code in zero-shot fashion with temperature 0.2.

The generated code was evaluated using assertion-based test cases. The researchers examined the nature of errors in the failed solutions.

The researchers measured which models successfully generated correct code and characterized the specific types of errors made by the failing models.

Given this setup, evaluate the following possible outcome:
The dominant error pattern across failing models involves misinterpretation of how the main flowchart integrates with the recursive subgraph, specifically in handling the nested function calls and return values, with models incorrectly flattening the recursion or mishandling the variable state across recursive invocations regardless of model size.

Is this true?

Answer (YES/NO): NO